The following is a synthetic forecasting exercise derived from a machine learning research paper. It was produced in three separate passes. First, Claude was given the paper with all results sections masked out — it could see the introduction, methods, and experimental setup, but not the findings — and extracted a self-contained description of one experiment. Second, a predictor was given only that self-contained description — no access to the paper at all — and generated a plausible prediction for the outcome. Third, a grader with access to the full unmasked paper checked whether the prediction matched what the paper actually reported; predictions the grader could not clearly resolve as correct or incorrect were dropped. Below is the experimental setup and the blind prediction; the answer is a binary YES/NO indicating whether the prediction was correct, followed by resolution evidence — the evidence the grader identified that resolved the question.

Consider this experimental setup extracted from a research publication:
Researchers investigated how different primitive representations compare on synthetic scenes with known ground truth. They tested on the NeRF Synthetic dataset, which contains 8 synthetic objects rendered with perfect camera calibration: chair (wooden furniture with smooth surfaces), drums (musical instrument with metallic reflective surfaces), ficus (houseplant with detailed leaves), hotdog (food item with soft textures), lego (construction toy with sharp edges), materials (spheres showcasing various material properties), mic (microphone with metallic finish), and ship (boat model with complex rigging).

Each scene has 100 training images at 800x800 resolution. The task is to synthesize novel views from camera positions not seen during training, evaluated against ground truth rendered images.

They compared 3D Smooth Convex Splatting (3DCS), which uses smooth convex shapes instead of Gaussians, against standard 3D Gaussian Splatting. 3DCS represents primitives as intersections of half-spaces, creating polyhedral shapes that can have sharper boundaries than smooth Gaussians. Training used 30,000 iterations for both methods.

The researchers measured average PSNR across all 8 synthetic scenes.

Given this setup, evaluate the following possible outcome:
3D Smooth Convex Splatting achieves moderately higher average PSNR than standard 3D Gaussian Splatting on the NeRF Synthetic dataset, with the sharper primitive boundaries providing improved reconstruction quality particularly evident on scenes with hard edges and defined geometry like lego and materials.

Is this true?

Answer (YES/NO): NO